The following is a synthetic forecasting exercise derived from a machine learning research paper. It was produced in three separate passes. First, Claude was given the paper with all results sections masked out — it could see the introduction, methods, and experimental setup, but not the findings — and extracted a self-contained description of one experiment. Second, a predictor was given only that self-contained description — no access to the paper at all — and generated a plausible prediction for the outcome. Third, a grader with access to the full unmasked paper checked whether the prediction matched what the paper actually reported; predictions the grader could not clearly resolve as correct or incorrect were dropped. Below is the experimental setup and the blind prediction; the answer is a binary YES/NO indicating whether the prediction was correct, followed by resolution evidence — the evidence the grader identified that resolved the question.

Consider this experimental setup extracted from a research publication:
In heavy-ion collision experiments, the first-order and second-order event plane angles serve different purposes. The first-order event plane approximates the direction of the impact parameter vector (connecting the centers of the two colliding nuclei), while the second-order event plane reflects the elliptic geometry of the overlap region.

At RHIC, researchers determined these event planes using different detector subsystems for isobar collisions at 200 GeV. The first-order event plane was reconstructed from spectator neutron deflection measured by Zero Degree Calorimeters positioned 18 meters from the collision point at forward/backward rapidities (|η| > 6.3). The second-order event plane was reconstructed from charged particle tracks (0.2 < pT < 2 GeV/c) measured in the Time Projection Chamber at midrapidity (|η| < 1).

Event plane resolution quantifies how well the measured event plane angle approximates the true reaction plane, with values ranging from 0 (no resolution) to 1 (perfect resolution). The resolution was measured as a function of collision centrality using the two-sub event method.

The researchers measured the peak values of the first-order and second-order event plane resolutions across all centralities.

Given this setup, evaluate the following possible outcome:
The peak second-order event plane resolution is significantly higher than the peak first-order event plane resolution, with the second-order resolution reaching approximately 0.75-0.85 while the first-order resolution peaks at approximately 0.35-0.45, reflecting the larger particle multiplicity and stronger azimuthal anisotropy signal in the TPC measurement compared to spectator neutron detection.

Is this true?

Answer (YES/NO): NO